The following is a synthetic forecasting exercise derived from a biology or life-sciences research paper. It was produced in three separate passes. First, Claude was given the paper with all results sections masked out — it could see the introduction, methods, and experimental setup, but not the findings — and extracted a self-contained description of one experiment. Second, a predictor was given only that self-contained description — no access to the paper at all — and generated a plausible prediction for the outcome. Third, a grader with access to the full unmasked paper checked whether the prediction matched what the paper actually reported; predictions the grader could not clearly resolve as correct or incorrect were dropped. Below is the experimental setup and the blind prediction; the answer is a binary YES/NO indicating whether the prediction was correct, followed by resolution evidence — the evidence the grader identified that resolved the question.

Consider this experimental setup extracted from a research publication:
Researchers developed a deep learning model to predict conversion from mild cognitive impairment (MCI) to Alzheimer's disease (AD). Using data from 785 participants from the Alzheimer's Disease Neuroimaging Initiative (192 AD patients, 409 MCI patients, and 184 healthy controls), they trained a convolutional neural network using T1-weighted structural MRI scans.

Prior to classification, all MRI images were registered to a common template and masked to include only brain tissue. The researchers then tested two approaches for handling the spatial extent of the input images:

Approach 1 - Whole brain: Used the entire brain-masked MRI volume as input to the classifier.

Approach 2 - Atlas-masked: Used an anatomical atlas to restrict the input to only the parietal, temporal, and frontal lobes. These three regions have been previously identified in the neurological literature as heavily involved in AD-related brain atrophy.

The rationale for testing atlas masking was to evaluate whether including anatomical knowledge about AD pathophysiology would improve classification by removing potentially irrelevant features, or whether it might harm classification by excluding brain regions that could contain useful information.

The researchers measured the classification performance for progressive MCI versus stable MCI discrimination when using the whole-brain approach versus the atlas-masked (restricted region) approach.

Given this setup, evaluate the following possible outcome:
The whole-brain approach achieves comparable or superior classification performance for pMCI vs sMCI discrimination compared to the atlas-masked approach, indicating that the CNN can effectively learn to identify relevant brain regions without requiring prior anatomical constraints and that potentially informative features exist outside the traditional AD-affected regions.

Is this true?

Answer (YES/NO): YES